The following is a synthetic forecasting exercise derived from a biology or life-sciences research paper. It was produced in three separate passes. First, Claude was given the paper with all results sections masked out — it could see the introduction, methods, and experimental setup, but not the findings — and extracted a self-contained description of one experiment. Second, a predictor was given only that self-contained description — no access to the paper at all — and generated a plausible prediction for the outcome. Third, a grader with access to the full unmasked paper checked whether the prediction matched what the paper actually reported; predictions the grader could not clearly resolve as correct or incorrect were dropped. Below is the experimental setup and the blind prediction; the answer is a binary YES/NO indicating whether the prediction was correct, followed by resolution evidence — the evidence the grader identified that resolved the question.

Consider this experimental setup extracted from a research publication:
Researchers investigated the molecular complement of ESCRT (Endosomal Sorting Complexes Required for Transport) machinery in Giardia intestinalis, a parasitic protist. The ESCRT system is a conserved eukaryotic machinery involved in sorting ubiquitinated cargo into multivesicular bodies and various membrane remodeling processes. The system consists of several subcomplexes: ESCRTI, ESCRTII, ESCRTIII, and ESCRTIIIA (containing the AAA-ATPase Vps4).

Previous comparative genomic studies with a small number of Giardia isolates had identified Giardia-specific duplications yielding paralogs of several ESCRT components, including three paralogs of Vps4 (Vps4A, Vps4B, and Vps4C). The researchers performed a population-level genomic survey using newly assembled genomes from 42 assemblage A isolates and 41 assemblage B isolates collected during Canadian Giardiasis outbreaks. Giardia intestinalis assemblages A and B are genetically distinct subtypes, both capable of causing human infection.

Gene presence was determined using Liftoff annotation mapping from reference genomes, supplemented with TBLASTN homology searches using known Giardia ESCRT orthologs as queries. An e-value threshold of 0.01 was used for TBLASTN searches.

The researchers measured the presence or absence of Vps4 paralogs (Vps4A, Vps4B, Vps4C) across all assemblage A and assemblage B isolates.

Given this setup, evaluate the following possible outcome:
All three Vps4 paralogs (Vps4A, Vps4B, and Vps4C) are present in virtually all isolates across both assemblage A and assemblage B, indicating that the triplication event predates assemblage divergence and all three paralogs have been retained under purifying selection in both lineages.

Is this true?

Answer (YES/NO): NO